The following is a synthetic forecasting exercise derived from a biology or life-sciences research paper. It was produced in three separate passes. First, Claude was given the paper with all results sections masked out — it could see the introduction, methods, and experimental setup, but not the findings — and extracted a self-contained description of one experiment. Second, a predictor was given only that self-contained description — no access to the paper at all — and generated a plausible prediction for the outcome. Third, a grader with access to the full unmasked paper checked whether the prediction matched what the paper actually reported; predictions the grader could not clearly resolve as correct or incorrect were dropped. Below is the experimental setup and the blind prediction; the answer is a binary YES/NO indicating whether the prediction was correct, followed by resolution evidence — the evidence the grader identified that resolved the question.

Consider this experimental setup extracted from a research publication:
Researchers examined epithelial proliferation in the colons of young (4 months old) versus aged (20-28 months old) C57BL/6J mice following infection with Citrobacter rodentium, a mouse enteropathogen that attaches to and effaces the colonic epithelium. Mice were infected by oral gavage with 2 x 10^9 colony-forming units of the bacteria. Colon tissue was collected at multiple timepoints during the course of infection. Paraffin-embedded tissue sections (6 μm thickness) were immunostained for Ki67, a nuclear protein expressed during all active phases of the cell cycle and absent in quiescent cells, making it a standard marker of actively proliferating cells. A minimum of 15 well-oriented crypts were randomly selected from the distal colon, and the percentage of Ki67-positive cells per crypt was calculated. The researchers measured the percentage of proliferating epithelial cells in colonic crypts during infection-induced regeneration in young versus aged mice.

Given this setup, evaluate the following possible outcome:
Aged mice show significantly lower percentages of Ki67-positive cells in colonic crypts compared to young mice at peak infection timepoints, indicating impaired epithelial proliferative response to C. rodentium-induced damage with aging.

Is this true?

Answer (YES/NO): YES